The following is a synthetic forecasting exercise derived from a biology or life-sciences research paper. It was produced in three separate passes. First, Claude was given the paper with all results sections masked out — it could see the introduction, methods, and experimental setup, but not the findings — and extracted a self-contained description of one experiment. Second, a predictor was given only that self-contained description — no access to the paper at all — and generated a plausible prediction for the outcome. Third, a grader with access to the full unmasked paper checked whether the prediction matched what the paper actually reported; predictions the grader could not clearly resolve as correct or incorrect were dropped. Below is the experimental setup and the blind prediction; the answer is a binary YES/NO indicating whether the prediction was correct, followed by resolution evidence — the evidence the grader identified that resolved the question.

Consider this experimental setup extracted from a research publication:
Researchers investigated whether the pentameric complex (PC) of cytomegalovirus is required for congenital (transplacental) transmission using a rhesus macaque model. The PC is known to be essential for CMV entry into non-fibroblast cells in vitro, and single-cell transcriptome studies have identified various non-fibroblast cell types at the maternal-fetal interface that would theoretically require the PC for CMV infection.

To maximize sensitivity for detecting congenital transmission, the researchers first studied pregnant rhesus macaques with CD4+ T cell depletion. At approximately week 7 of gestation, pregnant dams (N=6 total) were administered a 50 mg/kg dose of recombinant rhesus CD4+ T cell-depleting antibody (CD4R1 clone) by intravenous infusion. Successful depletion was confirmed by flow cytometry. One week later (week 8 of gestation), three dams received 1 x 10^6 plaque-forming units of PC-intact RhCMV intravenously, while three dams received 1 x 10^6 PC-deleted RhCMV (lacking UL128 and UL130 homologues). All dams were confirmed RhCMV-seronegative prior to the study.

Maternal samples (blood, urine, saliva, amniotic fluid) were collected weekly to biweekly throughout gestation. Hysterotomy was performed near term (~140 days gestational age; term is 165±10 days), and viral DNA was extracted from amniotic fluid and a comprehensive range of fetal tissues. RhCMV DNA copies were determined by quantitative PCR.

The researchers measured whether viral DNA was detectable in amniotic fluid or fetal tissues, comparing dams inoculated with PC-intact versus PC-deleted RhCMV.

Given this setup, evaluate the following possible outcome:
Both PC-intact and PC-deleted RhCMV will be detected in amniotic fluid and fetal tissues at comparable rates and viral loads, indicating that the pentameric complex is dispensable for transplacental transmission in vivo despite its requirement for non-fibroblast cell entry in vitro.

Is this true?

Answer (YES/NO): NO